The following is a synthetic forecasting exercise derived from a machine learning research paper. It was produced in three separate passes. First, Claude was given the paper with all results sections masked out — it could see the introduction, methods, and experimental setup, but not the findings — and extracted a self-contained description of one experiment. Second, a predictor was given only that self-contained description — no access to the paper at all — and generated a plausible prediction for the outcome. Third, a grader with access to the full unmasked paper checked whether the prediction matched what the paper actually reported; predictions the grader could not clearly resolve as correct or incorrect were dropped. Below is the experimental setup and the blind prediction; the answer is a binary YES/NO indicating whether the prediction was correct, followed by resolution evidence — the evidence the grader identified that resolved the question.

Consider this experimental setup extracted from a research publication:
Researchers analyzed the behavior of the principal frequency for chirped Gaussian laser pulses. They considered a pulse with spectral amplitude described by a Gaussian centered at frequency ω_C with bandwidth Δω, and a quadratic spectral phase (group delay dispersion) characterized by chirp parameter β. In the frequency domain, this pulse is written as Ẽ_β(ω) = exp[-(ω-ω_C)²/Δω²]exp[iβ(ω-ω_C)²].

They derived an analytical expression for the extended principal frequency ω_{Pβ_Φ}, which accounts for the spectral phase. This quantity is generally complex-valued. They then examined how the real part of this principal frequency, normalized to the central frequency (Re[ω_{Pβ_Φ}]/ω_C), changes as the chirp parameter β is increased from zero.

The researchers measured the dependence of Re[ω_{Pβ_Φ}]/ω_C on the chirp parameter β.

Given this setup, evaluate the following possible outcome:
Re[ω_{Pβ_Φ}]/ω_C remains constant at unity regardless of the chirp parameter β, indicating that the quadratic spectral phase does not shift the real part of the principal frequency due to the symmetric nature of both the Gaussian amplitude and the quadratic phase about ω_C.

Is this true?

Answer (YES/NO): NO